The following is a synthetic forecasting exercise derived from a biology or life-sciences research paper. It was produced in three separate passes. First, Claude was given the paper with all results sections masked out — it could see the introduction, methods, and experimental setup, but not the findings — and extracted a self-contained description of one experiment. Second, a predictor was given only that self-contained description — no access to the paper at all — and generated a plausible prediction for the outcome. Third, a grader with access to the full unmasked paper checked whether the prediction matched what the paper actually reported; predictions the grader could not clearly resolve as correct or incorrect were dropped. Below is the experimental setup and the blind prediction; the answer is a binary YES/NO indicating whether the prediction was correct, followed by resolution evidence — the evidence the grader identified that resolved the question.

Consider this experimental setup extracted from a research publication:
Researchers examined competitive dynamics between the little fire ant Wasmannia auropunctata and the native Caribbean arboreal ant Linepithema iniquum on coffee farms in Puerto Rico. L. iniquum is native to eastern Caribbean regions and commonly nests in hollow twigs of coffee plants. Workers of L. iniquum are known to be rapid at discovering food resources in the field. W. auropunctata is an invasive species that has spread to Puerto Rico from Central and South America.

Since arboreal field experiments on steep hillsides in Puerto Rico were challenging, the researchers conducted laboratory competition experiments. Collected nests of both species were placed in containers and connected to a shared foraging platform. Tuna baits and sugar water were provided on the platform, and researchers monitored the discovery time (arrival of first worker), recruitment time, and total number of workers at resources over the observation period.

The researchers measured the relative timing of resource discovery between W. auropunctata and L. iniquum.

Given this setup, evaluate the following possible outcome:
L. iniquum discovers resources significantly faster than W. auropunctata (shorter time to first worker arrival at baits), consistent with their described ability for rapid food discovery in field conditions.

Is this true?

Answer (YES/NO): NO